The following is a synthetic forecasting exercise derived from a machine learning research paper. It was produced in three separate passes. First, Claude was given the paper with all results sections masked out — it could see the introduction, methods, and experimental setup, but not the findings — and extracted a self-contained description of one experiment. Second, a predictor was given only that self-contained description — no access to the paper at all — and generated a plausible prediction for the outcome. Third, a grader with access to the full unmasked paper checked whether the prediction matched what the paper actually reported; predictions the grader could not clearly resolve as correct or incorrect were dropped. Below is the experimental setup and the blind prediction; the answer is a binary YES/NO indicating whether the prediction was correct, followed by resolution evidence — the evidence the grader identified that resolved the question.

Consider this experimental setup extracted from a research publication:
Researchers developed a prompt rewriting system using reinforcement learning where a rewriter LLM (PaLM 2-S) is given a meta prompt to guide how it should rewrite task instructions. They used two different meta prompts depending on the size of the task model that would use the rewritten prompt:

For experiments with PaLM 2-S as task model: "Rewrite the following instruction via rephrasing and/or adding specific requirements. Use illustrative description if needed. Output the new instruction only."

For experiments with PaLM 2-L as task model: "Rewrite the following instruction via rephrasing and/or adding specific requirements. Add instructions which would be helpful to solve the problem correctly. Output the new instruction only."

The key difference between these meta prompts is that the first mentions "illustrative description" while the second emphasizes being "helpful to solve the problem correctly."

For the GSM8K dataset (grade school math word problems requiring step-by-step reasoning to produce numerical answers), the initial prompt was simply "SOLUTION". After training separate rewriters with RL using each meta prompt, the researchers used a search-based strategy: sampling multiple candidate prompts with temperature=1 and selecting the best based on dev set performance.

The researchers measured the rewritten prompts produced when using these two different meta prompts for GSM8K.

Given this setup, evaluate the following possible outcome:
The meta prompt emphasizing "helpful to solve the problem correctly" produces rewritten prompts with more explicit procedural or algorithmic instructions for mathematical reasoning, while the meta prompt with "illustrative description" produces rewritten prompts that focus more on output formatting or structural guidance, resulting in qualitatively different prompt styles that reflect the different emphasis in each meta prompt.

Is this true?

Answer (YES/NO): NO